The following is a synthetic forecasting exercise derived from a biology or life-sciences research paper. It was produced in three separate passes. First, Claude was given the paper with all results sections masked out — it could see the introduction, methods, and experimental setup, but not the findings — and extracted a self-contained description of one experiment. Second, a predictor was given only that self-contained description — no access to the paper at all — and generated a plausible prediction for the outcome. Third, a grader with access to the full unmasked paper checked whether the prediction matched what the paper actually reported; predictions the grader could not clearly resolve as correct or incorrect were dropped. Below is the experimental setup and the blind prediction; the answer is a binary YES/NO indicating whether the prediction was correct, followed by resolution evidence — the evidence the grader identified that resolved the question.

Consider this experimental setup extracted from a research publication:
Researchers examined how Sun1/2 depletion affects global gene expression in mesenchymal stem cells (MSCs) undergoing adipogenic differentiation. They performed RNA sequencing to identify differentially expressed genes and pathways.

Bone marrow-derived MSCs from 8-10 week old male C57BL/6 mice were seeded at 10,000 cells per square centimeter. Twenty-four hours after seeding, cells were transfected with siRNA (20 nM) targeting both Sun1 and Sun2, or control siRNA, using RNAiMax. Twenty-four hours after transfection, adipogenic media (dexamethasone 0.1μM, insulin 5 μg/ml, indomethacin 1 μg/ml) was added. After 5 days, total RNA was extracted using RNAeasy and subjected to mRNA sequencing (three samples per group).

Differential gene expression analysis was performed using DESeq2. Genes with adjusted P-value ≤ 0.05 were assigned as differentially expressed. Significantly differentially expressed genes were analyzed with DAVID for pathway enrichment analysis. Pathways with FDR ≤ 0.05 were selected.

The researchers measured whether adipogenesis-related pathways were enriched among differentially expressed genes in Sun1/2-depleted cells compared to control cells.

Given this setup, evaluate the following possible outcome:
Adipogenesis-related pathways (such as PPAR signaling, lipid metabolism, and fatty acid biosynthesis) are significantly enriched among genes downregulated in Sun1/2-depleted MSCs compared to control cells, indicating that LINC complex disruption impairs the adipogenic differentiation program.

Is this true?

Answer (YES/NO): YES